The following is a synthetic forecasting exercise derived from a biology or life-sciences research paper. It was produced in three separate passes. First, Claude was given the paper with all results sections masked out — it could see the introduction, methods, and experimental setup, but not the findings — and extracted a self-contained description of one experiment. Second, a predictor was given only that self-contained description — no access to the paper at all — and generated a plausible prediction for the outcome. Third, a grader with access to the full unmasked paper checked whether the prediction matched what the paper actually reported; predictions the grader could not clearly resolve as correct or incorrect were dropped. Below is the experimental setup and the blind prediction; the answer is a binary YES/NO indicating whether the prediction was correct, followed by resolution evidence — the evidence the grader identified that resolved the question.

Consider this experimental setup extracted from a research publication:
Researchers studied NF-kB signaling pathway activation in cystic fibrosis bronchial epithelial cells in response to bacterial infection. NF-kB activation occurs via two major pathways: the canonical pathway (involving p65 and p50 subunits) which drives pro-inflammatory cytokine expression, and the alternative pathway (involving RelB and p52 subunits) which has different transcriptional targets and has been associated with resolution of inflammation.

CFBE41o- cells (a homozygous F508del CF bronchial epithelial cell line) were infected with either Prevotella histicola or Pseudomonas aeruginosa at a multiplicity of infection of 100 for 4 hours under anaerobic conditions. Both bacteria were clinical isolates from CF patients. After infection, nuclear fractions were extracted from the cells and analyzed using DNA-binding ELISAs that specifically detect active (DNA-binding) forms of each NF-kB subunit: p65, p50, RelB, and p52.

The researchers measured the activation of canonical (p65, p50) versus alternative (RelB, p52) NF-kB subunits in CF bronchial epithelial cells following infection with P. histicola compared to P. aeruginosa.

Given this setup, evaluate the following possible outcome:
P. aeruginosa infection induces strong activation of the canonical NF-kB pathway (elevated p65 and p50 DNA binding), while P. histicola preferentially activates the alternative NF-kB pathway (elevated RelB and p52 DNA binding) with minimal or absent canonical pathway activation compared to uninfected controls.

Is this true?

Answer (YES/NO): YES